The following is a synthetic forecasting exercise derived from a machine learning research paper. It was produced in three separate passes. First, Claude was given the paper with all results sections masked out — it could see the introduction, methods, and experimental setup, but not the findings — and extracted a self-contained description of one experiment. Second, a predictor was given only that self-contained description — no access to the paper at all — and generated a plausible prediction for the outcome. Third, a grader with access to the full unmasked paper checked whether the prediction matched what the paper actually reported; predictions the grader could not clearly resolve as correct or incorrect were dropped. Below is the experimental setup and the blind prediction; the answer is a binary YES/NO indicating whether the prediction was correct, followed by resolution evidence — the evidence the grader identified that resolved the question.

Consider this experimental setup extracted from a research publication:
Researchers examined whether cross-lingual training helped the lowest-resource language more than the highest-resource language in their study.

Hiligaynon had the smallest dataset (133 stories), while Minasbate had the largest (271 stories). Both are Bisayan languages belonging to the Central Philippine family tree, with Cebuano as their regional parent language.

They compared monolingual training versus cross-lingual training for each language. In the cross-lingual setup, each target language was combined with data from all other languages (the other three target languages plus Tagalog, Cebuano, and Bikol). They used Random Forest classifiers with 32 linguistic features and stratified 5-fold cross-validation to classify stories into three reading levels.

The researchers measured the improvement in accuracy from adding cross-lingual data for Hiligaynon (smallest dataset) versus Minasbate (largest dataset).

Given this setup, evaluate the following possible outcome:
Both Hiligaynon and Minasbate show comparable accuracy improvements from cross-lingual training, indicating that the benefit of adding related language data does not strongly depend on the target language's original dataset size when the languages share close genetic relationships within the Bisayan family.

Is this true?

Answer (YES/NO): NO